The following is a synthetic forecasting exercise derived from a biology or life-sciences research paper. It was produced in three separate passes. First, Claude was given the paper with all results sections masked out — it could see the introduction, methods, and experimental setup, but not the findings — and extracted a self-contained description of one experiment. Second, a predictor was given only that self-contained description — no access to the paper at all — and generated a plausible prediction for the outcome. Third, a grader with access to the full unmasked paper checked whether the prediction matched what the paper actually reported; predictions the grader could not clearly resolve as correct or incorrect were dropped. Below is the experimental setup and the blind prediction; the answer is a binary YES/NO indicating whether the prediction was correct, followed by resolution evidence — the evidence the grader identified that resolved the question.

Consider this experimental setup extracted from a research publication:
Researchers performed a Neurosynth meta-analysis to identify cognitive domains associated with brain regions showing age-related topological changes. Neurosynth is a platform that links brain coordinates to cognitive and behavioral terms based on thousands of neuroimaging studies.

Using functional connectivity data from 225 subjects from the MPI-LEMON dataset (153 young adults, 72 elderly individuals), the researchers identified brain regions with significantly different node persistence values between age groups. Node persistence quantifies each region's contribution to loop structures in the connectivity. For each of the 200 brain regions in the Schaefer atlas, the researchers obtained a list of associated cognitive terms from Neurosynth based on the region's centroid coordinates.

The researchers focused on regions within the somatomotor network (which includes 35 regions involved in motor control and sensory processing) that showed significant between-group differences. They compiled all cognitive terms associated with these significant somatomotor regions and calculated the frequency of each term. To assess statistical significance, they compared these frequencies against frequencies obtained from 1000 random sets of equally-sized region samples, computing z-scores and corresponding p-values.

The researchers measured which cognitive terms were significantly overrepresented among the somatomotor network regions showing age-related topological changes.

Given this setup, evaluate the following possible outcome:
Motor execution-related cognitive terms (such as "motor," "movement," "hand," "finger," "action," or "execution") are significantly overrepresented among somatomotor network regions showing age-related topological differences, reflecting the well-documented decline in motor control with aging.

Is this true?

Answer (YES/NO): YES